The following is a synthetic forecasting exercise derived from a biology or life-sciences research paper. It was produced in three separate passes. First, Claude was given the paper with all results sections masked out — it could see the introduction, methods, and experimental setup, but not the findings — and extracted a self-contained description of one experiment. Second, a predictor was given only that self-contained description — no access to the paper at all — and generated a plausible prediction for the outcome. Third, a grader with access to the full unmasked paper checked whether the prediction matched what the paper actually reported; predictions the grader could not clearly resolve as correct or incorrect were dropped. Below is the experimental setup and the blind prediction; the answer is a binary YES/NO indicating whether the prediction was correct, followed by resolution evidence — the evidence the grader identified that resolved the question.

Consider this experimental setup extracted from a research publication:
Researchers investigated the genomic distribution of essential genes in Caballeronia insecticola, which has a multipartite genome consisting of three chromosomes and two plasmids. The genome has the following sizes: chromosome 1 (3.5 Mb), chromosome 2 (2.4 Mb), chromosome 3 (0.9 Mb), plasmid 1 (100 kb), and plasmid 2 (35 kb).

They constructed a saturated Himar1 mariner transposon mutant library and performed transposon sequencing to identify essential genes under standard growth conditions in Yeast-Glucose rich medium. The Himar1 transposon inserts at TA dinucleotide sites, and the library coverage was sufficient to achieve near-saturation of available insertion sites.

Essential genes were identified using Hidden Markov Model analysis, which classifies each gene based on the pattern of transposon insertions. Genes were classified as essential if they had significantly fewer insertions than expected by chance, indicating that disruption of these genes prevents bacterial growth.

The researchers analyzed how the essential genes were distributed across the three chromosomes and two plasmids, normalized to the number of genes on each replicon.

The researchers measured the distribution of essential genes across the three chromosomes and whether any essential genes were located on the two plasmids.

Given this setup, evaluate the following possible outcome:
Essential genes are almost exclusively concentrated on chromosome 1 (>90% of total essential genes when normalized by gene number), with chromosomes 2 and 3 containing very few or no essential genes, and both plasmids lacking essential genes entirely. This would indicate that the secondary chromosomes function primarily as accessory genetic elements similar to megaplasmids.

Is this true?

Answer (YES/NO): NO